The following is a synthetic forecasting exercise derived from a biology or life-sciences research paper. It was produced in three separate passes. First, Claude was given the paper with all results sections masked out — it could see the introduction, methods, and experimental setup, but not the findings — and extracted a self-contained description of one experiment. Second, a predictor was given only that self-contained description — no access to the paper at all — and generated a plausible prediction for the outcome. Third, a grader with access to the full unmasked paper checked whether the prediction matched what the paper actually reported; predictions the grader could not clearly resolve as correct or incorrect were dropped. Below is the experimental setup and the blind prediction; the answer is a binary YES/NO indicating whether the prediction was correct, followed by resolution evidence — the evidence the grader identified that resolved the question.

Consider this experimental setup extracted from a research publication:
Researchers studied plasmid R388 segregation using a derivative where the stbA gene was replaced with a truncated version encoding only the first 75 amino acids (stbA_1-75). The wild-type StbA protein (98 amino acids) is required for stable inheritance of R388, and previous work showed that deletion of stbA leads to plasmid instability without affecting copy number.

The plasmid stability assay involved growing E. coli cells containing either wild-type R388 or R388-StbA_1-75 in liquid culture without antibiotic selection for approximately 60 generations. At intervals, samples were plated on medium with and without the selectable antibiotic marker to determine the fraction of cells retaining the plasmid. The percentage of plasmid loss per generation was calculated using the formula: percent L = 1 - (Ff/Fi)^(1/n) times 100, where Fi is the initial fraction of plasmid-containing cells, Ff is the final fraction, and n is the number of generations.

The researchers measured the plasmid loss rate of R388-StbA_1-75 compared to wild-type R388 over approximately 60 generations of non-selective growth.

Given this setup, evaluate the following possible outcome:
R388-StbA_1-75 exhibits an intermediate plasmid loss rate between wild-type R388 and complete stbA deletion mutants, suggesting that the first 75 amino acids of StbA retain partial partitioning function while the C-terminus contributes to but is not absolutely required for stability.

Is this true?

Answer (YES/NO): YES